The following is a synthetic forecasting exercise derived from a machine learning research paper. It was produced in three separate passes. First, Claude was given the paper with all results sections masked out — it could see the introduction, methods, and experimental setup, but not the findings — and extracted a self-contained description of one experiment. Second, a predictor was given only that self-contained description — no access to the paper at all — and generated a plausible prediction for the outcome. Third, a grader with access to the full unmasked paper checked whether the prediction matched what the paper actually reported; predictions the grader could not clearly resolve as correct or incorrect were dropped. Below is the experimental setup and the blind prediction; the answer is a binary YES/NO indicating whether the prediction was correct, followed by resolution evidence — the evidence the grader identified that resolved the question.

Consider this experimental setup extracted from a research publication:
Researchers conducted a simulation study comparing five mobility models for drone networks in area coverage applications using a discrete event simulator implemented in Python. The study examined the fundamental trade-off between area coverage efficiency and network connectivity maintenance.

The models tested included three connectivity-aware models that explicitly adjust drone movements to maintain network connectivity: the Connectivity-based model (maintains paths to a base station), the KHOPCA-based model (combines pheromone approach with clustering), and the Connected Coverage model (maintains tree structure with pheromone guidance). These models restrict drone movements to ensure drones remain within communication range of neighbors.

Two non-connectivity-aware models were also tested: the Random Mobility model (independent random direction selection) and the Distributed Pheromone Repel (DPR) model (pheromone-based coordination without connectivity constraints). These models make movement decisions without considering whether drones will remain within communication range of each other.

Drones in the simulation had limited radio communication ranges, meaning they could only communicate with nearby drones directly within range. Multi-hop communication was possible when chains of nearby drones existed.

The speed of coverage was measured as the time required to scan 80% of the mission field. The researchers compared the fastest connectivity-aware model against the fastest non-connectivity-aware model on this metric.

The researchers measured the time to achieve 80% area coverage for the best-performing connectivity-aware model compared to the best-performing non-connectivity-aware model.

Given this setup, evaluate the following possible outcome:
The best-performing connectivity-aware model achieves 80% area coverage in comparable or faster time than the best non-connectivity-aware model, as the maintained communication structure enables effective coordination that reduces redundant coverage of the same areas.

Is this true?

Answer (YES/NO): NO